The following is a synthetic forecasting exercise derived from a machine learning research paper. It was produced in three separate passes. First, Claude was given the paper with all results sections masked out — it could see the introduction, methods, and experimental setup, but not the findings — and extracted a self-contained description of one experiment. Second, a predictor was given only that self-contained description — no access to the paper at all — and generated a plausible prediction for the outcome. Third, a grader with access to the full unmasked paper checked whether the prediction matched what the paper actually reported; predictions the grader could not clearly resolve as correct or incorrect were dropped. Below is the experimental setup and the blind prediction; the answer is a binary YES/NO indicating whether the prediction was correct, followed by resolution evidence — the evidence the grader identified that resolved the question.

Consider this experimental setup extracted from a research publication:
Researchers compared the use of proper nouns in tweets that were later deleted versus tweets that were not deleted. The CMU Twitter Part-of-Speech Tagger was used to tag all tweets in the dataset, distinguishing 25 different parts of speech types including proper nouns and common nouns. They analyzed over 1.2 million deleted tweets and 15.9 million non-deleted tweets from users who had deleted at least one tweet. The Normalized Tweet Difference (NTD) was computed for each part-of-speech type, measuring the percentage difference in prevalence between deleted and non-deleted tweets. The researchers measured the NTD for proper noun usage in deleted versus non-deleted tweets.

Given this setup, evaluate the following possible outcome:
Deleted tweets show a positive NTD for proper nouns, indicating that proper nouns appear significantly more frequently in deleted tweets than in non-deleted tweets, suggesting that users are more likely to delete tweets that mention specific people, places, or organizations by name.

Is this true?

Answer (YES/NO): NO